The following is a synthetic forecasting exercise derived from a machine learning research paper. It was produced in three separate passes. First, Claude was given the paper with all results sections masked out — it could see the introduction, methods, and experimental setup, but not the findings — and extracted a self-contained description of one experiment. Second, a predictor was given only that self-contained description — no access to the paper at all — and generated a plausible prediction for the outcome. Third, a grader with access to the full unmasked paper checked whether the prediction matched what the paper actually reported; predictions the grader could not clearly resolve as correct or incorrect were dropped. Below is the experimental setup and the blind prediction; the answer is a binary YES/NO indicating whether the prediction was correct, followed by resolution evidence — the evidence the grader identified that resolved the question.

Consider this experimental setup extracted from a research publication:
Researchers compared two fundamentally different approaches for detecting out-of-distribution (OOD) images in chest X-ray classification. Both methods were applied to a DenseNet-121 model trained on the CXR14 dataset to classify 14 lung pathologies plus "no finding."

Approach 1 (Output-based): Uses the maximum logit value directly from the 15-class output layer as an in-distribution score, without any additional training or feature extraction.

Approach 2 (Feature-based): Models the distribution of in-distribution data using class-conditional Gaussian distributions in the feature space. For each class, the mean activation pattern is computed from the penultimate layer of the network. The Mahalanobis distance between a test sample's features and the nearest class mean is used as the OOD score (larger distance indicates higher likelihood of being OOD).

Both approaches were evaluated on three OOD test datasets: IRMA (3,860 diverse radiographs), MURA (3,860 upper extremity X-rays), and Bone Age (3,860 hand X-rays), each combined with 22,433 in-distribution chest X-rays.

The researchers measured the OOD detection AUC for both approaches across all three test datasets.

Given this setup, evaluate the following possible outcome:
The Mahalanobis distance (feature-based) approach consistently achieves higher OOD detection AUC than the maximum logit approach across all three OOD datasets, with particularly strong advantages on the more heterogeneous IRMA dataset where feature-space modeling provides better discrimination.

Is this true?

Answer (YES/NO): YES